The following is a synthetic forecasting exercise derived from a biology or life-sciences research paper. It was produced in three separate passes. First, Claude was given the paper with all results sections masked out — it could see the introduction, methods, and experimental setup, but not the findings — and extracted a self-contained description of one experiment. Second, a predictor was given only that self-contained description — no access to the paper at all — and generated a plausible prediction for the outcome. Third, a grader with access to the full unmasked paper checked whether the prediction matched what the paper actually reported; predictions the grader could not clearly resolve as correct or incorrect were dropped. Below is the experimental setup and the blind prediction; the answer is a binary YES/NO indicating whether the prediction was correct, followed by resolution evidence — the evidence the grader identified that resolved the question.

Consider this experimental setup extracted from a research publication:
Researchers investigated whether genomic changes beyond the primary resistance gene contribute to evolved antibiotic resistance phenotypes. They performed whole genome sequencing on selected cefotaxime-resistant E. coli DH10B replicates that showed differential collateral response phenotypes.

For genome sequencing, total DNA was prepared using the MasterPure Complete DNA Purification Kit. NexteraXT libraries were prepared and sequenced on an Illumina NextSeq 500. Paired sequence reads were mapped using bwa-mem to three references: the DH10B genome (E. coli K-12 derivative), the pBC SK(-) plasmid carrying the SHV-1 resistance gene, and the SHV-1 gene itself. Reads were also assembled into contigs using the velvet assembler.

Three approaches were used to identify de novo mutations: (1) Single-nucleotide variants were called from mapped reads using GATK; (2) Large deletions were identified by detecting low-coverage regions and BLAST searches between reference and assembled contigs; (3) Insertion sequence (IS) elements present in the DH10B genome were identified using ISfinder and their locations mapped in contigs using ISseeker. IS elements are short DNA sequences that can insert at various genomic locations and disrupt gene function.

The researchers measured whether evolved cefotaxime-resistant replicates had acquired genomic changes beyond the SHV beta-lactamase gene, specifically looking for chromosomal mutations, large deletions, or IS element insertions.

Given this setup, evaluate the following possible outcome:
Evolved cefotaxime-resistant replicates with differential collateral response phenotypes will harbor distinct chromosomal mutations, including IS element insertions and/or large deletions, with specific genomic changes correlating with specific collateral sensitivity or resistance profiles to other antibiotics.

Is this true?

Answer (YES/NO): NO